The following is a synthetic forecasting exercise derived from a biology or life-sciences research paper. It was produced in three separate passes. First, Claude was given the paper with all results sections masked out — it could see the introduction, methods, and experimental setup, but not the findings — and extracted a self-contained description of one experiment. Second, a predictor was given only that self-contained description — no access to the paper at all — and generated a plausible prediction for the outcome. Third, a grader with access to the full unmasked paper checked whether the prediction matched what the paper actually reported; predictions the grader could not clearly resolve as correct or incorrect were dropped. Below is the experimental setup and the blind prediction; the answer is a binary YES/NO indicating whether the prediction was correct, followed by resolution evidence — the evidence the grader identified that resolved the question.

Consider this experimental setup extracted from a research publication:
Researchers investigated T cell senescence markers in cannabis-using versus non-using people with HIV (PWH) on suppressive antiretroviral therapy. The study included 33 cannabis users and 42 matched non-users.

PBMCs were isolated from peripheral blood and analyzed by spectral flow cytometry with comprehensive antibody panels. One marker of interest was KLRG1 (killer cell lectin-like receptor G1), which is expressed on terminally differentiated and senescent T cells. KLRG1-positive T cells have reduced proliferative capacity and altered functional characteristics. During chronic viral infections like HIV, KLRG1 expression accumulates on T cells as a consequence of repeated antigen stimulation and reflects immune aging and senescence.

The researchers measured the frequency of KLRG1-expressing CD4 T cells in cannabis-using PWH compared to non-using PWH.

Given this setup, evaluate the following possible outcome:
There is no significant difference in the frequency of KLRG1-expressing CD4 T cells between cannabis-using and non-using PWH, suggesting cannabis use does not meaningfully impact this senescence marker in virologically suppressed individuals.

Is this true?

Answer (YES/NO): YES